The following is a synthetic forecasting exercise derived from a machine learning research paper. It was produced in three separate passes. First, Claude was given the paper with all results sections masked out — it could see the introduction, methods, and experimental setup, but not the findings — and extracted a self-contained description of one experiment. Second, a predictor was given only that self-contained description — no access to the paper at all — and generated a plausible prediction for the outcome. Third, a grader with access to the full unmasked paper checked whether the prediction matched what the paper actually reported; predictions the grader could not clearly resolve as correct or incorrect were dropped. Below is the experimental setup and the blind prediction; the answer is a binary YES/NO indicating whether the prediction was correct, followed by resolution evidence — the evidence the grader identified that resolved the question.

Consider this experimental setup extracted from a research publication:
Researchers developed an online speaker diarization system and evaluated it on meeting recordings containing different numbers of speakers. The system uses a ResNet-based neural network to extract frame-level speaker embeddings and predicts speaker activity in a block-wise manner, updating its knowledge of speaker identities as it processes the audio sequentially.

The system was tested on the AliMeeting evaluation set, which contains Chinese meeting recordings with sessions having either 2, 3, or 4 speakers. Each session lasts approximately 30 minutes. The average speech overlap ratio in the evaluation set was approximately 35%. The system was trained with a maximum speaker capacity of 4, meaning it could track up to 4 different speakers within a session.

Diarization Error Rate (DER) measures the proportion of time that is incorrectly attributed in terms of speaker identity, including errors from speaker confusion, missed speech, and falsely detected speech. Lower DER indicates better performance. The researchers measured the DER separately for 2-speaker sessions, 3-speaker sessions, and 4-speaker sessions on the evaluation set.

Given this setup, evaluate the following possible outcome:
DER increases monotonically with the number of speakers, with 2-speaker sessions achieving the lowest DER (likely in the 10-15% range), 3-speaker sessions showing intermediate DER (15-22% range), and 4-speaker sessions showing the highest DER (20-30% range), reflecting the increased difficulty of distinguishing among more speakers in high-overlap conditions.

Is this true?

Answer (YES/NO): NO